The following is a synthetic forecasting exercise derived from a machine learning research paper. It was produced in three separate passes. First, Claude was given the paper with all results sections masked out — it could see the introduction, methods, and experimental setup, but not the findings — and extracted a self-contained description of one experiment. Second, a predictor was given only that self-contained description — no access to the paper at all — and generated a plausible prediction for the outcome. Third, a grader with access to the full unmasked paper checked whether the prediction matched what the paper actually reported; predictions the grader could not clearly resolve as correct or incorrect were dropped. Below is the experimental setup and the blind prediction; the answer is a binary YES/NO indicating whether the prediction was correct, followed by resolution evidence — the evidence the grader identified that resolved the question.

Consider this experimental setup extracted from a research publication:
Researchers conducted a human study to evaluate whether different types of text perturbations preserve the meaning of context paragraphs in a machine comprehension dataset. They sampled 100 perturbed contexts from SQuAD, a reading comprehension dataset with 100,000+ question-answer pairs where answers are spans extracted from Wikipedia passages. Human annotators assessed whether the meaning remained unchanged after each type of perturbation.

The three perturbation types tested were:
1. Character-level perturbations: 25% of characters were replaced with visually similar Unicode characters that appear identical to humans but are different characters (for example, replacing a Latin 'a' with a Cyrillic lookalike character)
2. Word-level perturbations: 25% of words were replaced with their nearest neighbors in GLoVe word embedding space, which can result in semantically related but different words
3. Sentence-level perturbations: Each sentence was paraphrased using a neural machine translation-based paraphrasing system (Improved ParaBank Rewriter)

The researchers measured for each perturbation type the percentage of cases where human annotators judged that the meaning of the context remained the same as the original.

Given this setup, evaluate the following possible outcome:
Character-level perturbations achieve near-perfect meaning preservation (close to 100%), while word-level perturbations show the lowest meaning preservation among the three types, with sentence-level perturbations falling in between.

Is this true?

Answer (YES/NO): YES